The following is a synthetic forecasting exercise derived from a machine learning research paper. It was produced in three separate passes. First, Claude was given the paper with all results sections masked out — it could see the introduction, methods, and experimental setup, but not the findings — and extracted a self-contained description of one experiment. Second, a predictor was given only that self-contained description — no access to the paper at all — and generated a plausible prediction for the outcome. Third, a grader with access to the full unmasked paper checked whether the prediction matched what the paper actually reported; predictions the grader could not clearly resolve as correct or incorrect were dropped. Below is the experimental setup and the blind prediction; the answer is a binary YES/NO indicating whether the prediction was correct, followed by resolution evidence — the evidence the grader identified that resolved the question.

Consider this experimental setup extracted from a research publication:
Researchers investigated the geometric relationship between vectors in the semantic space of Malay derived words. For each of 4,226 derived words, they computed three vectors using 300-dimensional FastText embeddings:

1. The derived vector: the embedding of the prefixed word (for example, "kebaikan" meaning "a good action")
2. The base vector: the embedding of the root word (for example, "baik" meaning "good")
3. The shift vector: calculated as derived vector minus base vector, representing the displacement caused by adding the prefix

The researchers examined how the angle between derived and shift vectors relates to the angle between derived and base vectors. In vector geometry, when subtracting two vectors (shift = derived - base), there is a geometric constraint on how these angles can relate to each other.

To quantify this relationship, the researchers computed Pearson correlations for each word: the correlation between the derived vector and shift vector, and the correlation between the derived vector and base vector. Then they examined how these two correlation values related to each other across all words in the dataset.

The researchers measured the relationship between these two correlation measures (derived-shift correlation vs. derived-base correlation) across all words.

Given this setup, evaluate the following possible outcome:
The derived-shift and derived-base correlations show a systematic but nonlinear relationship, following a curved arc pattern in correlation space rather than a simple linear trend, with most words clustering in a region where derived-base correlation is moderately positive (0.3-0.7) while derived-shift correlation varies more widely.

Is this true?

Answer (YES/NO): NO